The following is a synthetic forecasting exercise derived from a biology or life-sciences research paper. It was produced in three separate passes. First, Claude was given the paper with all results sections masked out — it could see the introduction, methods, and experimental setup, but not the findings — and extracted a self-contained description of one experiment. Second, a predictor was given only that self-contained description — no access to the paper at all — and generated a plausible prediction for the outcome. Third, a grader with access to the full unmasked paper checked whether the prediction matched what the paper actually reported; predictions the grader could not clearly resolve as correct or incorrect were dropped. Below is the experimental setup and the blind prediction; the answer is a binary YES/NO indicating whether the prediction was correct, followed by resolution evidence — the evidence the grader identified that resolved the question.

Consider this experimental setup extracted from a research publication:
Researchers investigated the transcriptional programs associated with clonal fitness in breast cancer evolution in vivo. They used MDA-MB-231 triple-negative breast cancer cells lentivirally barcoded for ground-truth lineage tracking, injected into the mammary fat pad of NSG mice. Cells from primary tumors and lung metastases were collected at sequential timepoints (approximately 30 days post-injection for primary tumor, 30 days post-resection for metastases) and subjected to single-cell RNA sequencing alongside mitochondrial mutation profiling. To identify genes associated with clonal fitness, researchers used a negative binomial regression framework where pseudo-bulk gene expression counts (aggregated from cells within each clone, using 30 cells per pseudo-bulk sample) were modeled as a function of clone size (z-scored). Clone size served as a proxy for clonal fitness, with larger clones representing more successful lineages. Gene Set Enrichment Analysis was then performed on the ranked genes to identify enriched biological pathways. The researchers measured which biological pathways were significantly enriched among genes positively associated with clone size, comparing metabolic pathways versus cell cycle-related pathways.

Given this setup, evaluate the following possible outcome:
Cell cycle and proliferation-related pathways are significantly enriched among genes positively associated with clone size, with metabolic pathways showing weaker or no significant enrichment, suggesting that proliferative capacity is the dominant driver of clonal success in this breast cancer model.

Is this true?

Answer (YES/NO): NO